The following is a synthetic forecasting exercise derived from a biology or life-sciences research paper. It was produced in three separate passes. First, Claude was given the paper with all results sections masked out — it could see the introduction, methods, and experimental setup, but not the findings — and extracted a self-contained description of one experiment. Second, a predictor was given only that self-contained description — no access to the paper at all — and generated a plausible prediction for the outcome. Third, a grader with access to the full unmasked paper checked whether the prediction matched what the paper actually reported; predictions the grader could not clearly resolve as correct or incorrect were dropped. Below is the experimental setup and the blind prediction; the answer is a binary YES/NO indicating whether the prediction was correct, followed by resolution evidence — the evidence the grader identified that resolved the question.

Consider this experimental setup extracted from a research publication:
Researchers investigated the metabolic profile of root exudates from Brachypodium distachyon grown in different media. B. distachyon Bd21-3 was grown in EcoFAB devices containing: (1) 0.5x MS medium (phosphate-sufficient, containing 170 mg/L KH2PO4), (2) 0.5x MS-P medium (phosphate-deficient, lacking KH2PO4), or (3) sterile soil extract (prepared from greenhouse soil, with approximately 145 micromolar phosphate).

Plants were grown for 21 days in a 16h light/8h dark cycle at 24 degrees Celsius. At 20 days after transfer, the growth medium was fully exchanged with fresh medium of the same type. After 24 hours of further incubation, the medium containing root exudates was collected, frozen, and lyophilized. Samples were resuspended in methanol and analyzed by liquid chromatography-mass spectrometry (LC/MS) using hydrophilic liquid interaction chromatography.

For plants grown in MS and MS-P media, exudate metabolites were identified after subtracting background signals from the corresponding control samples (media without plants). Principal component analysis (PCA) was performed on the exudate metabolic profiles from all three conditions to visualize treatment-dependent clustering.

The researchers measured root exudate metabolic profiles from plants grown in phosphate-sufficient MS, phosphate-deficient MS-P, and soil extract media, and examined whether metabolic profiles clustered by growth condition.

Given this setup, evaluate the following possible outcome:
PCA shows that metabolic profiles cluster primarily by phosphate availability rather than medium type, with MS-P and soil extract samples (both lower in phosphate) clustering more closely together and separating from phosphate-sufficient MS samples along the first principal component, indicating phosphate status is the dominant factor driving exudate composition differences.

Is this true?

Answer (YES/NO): NO